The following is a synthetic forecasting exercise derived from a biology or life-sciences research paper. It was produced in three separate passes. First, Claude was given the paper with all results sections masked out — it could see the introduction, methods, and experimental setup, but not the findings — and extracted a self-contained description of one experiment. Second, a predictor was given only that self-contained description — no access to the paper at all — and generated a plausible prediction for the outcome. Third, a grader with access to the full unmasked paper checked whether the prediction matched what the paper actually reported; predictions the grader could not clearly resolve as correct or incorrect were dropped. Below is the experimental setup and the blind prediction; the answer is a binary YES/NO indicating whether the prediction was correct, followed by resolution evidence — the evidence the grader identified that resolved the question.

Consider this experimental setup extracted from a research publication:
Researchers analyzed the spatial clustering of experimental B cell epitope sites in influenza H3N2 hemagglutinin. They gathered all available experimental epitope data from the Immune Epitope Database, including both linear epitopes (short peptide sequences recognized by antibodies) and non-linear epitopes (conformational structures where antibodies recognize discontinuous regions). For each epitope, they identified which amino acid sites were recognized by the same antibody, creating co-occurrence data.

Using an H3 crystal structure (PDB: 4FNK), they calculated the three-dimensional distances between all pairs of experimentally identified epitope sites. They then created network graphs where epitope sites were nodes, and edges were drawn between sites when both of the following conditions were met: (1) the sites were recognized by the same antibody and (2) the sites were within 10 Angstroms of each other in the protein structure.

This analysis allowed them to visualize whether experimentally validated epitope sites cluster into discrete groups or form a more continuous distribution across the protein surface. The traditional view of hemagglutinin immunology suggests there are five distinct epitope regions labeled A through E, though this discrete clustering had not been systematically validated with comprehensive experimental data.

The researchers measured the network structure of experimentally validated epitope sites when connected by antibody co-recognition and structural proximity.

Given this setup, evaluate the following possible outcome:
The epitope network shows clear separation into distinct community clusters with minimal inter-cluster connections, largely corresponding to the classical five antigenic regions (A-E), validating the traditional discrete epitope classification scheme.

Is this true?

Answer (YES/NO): NO